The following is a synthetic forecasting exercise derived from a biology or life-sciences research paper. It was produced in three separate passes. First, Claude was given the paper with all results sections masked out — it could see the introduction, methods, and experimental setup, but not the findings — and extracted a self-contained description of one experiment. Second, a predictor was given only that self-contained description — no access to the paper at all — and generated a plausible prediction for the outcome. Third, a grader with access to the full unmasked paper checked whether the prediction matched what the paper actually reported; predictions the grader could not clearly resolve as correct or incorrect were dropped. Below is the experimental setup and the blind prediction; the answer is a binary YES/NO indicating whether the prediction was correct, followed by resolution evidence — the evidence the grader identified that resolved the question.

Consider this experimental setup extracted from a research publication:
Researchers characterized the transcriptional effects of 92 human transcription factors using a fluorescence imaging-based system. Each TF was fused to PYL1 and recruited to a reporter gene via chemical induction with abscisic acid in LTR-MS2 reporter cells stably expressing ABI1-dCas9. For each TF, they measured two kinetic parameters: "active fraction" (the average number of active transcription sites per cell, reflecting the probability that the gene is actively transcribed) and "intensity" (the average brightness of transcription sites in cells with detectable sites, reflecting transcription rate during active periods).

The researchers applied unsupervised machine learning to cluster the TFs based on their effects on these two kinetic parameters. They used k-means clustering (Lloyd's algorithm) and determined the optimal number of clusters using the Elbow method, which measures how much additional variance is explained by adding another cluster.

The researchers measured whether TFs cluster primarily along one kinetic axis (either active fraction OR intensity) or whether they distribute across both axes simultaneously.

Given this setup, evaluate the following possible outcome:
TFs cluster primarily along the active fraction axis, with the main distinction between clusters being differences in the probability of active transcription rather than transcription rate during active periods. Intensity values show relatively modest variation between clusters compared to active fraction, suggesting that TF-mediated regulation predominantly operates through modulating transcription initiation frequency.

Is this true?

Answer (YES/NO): NO